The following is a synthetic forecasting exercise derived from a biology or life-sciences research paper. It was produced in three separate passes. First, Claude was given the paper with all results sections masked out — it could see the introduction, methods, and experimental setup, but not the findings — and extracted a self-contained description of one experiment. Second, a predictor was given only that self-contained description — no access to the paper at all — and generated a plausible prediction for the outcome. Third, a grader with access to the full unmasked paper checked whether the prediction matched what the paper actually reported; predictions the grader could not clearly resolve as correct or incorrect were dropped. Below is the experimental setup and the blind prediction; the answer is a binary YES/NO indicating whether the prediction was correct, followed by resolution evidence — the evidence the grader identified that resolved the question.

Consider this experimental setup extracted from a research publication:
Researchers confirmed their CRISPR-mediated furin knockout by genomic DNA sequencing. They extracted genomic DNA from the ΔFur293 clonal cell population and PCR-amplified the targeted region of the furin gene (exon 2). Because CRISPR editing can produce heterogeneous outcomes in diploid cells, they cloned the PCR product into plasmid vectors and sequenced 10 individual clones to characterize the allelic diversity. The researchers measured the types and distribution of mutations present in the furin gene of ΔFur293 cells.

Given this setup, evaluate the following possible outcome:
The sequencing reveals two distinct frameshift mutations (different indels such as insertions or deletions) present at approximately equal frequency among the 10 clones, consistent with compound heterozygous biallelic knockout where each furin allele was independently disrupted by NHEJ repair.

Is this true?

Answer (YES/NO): NO